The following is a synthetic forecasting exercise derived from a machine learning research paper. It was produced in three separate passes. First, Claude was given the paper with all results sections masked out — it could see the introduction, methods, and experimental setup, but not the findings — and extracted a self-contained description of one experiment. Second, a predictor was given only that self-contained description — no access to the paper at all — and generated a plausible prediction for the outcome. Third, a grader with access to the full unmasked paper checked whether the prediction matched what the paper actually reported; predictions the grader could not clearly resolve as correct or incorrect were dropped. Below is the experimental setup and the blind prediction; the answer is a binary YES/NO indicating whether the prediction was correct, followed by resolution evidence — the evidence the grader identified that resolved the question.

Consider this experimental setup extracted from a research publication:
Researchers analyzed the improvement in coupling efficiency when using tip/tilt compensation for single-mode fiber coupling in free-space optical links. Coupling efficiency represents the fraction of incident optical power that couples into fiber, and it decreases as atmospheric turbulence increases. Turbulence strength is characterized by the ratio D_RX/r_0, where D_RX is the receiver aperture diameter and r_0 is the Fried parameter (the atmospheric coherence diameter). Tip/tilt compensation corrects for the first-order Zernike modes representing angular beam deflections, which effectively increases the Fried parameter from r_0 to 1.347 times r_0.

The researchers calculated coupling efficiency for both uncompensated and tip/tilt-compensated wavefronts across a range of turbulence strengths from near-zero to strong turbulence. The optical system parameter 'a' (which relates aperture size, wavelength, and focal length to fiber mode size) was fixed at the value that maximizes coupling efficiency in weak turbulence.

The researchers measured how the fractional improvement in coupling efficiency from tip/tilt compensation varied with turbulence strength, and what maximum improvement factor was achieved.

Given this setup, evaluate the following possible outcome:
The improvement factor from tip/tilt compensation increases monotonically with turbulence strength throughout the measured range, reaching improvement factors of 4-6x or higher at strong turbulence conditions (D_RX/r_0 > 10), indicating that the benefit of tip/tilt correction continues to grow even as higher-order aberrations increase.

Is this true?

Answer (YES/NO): NO